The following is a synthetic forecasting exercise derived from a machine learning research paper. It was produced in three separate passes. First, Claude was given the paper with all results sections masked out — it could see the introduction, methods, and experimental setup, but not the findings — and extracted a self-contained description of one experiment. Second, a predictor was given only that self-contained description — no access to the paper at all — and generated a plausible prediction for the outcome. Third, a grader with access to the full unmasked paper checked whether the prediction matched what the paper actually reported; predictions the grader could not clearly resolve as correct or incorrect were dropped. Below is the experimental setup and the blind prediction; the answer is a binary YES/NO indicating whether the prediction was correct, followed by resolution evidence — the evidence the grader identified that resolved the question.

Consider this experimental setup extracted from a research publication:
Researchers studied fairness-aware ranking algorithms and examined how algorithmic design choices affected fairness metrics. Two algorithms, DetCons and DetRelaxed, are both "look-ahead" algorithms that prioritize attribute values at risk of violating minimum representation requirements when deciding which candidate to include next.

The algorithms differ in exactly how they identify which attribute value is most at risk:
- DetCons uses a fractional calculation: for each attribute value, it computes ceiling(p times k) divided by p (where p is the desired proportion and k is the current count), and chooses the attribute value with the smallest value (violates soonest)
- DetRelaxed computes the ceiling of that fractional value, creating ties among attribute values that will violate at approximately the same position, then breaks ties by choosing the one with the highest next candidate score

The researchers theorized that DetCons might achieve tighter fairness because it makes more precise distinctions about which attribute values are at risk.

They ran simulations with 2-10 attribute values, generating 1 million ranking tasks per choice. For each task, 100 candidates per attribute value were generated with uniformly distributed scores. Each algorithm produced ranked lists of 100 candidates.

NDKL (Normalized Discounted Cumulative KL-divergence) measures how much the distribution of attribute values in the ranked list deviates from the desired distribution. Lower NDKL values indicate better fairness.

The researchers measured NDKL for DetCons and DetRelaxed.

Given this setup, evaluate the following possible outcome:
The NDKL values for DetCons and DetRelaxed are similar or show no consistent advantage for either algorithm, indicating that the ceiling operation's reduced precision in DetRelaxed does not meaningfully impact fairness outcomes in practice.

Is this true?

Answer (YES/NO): YES